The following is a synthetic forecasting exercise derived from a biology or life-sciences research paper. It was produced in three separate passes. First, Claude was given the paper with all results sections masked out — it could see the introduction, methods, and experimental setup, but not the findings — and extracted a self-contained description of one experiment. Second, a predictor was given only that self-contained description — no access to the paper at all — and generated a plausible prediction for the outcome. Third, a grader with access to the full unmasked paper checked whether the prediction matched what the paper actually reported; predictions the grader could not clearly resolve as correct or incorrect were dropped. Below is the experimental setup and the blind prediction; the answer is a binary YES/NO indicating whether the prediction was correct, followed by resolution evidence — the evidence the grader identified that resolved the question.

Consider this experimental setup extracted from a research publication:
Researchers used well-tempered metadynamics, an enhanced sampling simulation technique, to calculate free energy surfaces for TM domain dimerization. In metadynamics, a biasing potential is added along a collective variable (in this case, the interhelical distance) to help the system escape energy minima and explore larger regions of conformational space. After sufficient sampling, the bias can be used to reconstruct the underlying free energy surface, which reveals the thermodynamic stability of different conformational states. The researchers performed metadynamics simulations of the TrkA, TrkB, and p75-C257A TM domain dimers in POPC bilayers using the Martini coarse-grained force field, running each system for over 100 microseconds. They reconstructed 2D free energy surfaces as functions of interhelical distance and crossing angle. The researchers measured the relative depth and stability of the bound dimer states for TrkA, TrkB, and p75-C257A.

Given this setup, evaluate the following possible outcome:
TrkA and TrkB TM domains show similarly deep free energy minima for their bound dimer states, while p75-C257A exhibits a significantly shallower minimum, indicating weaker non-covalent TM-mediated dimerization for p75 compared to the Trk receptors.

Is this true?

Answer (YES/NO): NO